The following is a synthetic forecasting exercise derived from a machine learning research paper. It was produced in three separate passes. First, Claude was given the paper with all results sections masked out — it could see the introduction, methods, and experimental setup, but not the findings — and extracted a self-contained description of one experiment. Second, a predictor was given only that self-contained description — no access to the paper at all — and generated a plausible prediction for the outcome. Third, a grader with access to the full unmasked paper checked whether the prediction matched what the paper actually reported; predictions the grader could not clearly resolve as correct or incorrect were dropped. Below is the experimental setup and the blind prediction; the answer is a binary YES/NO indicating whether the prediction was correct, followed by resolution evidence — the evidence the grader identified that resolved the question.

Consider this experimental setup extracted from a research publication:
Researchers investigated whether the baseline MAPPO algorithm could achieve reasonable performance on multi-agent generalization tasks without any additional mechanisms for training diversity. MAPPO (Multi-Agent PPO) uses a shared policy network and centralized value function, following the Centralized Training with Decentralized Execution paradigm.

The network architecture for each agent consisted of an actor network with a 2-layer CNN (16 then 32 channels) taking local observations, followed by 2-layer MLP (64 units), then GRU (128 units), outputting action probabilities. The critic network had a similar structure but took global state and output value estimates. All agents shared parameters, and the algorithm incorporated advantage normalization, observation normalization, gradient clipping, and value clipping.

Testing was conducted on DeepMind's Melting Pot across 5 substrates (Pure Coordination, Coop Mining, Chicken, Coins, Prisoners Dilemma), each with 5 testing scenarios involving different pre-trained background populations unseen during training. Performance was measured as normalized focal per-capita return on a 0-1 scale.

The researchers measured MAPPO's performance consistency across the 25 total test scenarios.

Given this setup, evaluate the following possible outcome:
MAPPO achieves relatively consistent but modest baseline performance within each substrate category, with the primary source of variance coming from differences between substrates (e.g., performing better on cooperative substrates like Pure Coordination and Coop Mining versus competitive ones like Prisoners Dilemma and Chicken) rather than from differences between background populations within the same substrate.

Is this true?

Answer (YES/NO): NO